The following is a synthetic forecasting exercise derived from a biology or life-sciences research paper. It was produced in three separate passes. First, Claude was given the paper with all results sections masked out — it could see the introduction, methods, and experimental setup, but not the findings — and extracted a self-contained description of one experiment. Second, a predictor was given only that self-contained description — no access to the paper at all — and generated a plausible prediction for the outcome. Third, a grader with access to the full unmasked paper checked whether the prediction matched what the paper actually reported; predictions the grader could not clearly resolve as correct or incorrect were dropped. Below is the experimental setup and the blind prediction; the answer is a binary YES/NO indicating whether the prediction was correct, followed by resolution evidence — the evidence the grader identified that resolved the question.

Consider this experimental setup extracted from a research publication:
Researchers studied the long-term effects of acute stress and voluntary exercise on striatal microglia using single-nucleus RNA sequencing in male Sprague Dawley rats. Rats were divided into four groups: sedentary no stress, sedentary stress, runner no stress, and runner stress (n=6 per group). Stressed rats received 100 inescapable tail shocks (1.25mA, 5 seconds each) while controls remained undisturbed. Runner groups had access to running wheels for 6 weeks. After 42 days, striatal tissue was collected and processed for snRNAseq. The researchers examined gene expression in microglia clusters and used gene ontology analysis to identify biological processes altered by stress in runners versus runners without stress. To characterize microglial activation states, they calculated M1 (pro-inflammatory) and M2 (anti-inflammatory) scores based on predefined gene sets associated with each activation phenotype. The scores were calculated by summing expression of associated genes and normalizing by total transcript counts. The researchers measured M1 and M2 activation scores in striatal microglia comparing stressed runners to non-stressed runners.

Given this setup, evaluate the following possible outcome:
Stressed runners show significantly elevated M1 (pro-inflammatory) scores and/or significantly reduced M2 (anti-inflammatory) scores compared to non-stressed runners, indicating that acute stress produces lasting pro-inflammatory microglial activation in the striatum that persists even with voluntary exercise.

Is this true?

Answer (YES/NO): NO